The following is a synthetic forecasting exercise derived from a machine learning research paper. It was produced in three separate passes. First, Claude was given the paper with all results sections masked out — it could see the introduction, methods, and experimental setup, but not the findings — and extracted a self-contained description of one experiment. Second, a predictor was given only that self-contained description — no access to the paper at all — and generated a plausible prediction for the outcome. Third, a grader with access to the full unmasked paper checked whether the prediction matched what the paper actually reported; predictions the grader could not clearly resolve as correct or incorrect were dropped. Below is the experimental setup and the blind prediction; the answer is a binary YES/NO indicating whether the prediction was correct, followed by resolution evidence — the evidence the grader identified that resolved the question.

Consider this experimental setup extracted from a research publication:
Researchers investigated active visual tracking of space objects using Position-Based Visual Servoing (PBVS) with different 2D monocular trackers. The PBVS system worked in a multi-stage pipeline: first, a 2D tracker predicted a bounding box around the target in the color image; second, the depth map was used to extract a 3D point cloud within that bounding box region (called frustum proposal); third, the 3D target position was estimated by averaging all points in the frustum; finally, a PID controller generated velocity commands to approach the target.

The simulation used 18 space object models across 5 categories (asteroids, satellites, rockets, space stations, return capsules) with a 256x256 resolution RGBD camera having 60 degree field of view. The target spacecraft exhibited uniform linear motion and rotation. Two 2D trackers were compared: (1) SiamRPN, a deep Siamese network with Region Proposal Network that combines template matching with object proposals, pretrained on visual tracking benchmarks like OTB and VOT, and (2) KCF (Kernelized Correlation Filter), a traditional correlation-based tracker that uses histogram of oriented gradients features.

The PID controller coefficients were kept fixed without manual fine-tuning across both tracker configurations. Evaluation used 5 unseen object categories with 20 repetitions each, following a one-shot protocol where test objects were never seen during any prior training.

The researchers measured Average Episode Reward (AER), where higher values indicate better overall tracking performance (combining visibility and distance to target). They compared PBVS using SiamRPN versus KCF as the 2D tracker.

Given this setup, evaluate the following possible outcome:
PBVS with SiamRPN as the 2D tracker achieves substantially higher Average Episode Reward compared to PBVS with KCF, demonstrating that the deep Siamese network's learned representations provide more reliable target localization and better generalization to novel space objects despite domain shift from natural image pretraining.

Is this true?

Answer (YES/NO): YES